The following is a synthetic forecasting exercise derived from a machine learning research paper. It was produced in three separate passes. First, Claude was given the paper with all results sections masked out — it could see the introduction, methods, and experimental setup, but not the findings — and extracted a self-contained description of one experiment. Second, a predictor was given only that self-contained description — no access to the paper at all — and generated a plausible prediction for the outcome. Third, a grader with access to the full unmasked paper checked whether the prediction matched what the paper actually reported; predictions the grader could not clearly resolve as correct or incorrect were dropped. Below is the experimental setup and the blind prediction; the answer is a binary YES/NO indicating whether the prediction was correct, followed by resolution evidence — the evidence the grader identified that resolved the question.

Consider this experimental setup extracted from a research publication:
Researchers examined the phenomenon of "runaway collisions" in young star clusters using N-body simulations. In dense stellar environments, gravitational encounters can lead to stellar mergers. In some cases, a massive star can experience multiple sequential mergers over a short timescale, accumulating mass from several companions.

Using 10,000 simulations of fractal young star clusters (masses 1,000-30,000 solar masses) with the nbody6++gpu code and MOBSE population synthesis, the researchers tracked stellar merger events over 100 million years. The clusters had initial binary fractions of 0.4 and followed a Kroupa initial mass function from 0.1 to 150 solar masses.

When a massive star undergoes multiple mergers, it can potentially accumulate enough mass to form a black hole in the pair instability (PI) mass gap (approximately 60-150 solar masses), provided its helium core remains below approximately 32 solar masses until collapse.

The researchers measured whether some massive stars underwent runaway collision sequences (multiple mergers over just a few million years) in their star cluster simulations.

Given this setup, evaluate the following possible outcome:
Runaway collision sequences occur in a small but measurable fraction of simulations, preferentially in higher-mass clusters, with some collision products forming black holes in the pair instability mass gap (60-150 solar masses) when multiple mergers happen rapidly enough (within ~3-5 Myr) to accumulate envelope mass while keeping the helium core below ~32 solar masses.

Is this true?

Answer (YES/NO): YES